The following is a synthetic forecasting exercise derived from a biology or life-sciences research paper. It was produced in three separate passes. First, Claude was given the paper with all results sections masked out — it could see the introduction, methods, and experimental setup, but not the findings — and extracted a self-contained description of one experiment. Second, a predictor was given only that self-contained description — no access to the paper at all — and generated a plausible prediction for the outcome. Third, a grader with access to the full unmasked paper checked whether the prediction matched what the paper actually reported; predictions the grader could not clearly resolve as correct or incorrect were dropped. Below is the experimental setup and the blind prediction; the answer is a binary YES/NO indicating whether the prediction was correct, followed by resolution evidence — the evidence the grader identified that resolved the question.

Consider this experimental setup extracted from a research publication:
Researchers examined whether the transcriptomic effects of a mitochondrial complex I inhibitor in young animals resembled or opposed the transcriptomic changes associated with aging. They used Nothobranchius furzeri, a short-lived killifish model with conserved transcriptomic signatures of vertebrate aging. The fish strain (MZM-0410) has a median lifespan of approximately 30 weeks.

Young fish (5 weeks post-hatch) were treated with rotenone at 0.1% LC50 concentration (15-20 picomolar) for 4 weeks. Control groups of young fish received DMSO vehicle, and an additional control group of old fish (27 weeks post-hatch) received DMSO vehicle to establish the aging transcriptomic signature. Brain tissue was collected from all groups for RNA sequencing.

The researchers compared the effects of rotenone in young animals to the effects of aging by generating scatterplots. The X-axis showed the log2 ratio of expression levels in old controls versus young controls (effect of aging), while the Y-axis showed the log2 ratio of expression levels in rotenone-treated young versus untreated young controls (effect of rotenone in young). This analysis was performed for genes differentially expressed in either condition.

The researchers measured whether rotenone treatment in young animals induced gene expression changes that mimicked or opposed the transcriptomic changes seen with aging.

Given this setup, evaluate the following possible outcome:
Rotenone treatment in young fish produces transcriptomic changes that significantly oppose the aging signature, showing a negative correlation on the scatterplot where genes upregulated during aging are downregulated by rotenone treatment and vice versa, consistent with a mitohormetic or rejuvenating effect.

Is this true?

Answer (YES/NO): NO